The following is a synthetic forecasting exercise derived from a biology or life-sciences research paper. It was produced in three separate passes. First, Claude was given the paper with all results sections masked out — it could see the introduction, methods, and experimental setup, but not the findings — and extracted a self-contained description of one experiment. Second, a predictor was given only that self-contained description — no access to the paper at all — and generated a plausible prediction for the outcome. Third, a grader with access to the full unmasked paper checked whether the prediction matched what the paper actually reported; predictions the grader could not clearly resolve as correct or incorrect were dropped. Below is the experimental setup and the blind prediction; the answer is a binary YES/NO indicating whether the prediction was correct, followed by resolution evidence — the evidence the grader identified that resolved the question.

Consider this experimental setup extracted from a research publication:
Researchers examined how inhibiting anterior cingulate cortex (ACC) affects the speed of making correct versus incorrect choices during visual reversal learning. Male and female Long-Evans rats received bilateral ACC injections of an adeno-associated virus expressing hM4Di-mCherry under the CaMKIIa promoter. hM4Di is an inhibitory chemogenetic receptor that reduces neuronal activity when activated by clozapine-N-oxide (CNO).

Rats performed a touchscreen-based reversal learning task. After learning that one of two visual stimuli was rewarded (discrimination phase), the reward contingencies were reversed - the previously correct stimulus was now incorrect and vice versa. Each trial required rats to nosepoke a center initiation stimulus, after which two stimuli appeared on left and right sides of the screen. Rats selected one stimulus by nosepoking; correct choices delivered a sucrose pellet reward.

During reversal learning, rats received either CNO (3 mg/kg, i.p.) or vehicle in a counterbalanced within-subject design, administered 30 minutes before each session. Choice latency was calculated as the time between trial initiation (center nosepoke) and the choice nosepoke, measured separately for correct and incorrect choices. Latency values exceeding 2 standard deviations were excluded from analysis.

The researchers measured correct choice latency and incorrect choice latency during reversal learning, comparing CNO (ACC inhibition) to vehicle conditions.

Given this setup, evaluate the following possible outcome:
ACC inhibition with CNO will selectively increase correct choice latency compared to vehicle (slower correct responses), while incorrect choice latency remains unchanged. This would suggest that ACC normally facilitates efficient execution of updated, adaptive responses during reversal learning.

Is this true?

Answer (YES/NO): NO